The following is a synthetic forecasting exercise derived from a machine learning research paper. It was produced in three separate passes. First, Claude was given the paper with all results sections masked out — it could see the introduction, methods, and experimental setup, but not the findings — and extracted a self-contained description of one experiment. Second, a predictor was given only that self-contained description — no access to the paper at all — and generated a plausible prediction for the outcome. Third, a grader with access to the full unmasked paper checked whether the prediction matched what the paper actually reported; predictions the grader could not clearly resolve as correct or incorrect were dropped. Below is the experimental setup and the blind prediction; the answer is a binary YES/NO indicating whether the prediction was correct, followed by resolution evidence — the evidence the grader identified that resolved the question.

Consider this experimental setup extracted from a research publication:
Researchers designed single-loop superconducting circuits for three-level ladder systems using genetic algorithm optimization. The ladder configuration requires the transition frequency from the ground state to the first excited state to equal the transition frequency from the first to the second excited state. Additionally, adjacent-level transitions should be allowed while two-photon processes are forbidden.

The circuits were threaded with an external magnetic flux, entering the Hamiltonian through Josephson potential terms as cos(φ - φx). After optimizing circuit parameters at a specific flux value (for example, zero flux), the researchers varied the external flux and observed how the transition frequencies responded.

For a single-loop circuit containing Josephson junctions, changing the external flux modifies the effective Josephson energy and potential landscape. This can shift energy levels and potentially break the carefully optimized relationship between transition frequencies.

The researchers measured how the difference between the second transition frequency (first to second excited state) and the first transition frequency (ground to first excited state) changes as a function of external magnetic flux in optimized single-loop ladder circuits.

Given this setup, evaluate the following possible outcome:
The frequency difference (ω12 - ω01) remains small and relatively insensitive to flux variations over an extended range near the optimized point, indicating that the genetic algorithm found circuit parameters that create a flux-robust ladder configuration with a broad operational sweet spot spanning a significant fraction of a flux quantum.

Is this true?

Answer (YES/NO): NO